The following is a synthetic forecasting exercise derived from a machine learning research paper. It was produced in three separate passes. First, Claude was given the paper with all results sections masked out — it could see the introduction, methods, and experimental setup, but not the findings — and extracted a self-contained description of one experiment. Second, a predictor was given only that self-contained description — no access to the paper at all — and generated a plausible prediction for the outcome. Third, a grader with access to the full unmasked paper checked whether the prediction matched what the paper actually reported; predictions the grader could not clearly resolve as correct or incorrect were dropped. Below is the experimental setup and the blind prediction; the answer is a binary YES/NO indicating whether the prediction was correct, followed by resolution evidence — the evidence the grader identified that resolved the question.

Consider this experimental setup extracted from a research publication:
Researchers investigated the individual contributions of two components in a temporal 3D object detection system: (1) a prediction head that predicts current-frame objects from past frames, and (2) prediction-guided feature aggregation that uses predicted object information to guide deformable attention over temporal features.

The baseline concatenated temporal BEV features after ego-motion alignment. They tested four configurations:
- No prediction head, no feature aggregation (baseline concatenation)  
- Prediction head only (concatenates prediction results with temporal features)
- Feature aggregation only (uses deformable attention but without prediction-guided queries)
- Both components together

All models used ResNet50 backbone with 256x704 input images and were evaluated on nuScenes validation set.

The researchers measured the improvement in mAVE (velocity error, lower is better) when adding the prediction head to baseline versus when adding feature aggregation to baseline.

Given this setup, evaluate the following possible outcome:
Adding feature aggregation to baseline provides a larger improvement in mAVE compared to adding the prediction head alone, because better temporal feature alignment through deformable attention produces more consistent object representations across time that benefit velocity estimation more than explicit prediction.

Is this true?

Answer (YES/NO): NO